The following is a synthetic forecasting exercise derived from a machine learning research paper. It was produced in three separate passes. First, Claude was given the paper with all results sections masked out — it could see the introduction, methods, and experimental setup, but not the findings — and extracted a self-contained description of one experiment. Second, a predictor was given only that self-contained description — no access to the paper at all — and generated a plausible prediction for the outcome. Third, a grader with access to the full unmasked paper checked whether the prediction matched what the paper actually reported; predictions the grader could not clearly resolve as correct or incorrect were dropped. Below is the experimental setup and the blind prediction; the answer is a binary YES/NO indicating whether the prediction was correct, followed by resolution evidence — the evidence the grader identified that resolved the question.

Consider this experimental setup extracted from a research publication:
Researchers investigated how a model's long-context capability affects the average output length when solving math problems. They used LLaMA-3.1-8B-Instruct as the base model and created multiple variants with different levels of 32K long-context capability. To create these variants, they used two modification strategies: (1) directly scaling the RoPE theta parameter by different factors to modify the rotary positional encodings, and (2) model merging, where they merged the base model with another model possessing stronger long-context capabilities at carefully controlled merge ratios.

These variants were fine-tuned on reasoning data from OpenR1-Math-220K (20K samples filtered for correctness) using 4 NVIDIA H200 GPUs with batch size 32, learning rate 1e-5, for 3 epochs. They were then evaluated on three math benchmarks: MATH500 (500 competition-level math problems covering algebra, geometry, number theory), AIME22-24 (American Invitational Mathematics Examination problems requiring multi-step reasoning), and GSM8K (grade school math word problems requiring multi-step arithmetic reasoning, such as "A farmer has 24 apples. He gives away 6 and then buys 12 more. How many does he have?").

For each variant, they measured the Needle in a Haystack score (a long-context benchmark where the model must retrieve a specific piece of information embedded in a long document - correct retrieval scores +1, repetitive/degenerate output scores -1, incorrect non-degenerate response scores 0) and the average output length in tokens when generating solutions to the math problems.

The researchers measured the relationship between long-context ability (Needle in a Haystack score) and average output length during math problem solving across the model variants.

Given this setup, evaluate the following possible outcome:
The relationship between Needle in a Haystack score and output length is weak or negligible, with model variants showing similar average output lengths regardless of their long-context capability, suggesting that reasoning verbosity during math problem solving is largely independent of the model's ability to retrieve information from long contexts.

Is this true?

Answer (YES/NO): NO